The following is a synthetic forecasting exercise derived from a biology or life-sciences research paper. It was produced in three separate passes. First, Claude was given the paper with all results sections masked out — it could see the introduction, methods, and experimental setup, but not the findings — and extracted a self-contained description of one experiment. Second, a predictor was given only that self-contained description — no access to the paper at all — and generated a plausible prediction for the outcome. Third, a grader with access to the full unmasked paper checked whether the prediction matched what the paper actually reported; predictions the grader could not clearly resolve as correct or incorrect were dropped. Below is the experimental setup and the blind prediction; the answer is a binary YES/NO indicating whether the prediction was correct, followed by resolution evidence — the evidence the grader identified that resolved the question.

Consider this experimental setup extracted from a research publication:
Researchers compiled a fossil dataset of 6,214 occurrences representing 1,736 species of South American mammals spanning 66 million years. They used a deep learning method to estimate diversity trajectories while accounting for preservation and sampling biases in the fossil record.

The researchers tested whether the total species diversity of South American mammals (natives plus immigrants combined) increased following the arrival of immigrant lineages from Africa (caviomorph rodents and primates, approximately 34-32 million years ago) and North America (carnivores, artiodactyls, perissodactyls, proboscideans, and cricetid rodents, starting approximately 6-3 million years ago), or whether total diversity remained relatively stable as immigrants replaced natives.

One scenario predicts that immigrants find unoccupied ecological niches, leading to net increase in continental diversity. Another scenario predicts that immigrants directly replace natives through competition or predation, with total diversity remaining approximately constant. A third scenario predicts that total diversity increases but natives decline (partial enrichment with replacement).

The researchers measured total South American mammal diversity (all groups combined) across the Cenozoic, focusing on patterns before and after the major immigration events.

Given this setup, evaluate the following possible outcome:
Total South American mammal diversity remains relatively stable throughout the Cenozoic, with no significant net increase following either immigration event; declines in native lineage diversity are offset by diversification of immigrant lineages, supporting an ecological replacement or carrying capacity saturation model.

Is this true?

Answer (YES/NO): NO